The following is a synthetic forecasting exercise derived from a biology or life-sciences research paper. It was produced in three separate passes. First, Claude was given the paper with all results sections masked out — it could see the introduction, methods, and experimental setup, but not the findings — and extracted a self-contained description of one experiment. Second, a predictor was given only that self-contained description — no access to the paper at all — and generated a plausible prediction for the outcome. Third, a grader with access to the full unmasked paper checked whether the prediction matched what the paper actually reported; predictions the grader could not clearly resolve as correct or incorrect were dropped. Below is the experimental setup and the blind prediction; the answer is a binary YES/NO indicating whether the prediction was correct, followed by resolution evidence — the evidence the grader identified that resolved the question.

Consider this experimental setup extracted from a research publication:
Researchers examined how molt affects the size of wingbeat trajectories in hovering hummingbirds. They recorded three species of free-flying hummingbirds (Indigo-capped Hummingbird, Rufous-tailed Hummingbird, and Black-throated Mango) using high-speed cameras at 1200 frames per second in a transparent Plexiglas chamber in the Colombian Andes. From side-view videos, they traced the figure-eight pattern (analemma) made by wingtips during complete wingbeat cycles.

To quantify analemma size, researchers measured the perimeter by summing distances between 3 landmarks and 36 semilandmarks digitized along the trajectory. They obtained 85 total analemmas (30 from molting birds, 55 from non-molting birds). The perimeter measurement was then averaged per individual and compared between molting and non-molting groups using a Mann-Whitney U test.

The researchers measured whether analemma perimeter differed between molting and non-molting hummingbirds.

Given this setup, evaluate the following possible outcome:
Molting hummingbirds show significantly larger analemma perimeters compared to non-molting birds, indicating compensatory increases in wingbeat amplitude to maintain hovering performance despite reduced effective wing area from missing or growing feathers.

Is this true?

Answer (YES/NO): NO